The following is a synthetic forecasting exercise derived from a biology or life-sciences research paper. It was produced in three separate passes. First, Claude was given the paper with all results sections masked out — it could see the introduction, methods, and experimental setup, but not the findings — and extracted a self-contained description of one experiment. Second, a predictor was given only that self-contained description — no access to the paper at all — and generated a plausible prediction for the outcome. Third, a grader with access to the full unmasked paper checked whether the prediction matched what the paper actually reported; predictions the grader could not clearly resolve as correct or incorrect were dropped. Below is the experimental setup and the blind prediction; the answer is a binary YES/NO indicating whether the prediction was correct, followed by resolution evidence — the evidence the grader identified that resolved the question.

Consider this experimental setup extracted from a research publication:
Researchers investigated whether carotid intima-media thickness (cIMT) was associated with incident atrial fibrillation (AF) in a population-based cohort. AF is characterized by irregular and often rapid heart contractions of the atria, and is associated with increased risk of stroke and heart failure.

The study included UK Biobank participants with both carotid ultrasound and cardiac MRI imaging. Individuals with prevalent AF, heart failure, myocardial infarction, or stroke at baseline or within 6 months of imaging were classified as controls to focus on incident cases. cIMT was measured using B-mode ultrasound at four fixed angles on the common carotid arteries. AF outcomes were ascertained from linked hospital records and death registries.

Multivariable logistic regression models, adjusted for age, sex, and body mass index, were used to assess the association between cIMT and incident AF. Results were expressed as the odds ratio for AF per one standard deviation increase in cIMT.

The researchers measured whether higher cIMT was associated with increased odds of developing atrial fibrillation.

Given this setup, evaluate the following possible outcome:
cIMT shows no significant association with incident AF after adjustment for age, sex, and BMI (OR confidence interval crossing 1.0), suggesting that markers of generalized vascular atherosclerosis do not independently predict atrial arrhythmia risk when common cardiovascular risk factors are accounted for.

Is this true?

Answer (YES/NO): NO